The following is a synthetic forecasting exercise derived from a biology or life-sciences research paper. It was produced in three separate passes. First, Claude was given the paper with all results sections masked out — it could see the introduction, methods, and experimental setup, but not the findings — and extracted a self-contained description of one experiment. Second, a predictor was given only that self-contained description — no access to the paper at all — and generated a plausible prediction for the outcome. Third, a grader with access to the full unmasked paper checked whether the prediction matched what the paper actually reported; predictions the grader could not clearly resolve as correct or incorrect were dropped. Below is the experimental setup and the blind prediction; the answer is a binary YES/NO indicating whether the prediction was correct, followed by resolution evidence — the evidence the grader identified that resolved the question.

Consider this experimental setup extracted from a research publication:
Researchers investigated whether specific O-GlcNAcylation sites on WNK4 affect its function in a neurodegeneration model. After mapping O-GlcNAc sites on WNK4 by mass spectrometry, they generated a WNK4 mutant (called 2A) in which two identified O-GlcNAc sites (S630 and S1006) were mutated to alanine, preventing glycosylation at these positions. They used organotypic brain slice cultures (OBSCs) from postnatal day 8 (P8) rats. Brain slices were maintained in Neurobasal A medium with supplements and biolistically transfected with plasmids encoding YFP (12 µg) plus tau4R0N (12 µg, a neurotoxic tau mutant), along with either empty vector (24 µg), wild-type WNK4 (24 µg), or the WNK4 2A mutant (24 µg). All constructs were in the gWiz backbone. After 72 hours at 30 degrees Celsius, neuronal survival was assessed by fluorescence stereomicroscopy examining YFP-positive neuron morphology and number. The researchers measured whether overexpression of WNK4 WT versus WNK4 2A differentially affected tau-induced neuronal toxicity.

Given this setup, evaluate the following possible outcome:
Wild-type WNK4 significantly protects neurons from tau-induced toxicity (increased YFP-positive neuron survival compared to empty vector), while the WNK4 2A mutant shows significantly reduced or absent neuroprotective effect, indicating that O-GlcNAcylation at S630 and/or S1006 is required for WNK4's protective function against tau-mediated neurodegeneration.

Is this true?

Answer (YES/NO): NO